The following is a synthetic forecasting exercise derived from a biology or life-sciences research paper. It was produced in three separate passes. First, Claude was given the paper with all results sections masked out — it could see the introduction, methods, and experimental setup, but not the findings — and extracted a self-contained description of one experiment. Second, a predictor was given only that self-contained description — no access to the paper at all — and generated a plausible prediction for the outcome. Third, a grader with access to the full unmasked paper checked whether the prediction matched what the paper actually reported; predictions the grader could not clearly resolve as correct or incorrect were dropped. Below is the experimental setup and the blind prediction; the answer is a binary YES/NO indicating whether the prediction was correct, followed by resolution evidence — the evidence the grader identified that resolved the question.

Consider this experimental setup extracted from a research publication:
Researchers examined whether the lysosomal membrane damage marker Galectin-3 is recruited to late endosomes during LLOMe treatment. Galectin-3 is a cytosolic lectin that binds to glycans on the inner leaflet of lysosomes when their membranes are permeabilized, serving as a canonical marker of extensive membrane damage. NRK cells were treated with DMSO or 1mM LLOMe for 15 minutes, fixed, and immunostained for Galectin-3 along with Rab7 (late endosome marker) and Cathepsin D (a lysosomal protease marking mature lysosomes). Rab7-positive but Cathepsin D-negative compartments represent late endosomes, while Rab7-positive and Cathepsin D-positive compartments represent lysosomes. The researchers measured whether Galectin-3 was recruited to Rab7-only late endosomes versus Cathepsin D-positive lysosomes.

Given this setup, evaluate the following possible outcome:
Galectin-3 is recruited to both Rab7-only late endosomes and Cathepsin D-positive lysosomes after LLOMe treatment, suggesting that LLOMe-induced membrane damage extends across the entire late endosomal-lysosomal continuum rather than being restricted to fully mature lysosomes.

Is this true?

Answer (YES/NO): NO